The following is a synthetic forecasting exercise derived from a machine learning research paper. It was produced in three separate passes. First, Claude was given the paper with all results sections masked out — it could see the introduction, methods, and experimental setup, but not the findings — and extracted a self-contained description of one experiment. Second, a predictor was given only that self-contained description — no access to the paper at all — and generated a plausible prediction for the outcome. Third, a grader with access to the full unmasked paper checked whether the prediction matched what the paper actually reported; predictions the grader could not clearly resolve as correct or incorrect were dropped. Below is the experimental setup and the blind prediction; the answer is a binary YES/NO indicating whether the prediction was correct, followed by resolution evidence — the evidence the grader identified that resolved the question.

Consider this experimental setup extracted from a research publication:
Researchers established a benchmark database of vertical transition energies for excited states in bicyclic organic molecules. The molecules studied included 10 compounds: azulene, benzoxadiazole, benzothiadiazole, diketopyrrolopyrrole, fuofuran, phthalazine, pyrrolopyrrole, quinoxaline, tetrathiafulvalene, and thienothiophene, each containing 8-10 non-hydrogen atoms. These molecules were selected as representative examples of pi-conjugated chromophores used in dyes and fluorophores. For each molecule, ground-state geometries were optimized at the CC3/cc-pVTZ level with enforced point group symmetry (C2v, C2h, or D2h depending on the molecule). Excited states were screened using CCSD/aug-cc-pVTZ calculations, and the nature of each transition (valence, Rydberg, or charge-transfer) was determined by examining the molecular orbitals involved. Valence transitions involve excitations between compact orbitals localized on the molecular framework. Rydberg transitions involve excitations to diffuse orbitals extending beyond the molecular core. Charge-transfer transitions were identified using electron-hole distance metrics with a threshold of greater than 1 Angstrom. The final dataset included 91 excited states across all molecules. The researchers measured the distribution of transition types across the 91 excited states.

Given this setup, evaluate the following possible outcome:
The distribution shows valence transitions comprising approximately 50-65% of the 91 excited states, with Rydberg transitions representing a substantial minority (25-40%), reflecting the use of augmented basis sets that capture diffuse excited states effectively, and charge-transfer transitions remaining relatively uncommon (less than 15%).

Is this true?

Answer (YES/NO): NO